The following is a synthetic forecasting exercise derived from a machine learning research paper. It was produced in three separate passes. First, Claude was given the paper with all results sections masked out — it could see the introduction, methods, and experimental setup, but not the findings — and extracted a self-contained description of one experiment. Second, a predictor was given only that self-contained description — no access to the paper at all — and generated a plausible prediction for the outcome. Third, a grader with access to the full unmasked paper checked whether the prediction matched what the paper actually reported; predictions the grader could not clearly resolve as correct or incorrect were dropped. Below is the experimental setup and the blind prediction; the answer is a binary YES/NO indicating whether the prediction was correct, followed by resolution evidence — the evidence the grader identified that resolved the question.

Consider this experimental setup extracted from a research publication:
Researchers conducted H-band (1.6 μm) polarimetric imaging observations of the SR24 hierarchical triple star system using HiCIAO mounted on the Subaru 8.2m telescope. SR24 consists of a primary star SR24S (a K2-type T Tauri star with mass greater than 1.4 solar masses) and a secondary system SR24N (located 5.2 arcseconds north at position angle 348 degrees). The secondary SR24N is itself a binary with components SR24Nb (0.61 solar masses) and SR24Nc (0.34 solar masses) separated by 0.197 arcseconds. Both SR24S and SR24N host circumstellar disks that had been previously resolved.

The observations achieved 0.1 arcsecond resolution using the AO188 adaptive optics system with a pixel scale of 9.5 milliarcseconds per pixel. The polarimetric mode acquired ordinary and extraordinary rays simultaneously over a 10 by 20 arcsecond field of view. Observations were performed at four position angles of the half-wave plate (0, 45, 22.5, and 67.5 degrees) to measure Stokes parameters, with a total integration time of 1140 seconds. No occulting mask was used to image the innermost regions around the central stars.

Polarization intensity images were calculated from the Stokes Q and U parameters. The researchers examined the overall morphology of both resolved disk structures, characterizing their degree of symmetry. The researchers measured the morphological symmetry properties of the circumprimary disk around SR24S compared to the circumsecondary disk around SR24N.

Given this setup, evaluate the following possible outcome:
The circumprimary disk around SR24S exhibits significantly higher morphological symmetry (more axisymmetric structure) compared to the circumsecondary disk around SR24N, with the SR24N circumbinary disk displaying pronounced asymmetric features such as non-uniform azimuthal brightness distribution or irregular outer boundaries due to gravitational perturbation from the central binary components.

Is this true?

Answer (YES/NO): NO